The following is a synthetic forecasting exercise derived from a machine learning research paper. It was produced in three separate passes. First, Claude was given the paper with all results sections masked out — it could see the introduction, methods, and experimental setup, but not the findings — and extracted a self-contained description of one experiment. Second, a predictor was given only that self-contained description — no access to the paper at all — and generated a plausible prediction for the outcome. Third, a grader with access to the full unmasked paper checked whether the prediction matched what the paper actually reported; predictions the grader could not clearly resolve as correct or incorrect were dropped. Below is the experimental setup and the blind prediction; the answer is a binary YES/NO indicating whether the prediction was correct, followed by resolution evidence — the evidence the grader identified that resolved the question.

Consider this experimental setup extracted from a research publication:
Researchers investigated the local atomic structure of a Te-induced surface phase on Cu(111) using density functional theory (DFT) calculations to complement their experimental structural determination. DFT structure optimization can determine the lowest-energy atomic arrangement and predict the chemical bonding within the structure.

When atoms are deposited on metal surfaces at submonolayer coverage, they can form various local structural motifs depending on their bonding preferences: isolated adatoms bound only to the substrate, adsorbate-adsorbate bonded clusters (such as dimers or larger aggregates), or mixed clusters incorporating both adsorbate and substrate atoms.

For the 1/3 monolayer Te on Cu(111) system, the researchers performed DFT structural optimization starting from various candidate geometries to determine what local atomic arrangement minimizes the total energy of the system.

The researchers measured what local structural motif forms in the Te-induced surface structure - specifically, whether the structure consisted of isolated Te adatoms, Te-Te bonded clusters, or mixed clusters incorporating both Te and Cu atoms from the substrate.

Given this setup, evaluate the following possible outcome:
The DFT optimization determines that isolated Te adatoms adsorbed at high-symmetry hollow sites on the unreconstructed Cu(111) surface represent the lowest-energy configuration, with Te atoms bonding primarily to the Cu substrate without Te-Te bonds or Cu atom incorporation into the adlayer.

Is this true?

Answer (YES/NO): NO